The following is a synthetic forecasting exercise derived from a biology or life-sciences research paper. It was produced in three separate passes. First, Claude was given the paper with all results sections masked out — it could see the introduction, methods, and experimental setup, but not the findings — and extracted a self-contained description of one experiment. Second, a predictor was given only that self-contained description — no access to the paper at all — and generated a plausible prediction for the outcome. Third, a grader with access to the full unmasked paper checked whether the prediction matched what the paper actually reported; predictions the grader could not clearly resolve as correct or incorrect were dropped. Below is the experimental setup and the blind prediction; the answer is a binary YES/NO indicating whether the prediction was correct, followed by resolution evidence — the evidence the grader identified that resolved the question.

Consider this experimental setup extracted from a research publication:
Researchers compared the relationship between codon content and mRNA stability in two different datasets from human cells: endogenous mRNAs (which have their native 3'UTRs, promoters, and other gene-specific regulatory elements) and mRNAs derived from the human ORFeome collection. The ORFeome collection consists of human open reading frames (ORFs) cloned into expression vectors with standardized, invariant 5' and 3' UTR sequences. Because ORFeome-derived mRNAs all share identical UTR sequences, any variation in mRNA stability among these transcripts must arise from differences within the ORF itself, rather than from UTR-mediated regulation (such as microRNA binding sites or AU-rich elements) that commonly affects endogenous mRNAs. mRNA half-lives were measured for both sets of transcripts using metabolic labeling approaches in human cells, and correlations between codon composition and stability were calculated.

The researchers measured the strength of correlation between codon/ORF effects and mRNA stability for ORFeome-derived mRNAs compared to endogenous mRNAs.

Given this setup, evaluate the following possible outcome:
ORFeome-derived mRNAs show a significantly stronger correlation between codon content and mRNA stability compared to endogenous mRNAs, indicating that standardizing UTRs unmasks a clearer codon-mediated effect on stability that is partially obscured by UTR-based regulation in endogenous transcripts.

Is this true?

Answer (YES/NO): YES